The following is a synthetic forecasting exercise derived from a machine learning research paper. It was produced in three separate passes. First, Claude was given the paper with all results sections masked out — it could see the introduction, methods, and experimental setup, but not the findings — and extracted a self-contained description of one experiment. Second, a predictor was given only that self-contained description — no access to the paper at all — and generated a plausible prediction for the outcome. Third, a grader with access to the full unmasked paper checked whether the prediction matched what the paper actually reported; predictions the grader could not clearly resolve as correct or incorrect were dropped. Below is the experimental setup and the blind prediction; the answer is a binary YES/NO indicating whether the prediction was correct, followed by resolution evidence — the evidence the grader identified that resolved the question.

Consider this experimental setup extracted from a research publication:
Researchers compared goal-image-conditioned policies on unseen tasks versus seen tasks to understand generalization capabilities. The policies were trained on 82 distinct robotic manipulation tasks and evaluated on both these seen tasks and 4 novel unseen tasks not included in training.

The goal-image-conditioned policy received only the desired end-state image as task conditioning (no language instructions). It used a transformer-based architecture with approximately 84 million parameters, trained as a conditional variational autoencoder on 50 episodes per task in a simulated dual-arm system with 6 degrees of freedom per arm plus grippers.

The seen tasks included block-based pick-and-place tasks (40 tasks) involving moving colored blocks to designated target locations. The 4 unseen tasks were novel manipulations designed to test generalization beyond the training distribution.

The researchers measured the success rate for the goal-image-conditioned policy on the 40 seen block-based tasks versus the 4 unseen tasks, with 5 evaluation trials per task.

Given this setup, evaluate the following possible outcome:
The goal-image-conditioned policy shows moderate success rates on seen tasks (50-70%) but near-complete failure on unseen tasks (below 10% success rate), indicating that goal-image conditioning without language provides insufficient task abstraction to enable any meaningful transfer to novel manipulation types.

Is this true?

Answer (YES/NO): NO